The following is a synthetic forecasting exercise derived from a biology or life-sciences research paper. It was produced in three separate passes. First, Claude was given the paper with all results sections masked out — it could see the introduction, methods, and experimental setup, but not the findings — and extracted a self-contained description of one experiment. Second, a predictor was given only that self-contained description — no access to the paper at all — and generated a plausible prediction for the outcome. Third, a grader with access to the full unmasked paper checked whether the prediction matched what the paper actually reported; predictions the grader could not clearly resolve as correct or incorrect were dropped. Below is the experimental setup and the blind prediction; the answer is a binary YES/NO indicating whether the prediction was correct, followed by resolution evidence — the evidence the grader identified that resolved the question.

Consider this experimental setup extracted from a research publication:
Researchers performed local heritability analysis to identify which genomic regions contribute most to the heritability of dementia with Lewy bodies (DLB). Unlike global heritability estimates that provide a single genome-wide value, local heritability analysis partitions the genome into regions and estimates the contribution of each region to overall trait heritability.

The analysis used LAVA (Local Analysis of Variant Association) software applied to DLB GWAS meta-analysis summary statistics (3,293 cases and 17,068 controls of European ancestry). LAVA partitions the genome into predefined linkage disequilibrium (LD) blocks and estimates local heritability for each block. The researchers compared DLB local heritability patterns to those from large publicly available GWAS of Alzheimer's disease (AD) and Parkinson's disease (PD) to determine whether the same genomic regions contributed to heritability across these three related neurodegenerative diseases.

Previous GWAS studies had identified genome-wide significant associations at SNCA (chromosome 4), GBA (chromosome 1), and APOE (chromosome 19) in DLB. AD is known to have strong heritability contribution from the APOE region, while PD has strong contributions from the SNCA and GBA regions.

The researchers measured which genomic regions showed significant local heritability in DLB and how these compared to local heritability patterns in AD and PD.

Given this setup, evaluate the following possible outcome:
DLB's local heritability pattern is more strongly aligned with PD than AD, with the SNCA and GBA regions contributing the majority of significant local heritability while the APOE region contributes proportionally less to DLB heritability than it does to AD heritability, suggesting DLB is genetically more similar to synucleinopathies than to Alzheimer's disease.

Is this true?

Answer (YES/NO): NO